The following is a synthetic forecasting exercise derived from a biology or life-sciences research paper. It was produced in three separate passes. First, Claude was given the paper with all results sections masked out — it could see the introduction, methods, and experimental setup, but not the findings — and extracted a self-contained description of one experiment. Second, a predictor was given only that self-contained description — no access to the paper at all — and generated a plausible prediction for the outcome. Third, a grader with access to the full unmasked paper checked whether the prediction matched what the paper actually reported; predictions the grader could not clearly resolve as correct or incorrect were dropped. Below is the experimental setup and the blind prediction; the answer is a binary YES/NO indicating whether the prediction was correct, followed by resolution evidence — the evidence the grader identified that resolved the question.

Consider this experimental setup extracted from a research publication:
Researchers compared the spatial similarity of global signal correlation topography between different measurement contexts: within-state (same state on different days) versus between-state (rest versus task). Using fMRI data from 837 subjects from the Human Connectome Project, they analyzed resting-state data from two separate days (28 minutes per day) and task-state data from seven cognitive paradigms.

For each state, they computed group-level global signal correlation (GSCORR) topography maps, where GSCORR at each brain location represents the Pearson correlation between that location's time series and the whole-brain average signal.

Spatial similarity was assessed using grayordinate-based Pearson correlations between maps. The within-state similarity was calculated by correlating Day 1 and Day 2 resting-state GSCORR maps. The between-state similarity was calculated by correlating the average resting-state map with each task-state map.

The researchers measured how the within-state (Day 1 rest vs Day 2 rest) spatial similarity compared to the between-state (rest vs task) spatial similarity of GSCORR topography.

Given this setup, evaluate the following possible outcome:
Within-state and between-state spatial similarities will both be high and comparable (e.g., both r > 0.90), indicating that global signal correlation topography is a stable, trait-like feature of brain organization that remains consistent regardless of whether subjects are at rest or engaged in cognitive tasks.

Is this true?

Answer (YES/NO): YES